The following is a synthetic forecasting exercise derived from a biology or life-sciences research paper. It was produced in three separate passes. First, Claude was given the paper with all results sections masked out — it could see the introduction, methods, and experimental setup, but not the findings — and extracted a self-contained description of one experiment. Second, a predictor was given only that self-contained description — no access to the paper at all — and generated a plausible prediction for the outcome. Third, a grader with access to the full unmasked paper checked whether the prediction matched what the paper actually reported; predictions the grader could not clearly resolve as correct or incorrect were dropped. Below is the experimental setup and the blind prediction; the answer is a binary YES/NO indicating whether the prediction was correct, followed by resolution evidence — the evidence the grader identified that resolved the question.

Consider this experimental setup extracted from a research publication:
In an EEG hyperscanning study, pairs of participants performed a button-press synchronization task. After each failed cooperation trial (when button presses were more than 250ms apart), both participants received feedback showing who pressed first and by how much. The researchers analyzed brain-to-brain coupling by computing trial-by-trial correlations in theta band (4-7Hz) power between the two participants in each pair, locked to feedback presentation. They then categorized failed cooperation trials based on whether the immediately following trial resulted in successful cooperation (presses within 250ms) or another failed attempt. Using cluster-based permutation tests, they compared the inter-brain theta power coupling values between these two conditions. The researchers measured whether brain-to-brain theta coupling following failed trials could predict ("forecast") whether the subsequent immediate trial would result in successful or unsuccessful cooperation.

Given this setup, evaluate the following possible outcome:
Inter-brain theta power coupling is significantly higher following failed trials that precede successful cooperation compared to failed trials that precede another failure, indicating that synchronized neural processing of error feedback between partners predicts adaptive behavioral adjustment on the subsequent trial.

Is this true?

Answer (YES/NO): NO